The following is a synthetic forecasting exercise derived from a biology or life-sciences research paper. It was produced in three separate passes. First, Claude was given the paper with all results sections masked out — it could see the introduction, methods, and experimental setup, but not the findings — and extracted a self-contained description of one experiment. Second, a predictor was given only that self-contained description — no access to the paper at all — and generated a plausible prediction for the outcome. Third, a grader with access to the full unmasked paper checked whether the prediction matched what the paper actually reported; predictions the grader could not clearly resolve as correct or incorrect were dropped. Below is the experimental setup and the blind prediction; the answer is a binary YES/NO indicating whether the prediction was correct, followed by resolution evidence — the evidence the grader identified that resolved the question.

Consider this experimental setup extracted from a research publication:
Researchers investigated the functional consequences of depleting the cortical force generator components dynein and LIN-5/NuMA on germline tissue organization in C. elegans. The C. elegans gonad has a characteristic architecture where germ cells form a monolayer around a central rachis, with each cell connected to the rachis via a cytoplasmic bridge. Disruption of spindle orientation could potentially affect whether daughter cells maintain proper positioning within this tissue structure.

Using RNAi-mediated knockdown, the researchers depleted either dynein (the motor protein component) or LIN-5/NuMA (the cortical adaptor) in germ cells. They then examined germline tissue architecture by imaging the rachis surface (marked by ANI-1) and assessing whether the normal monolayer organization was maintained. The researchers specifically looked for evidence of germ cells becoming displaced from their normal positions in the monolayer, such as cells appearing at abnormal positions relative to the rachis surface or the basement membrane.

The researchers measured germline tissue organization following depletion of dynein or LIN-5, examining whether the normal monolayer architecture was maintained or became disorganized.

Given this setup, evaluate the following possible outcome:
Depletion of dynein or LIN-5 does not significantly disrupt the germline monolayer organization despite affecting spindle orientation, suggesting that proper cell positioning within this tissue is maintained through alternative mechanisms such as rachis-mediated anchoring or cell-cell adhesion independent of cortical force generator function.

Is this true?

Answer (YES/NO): NO